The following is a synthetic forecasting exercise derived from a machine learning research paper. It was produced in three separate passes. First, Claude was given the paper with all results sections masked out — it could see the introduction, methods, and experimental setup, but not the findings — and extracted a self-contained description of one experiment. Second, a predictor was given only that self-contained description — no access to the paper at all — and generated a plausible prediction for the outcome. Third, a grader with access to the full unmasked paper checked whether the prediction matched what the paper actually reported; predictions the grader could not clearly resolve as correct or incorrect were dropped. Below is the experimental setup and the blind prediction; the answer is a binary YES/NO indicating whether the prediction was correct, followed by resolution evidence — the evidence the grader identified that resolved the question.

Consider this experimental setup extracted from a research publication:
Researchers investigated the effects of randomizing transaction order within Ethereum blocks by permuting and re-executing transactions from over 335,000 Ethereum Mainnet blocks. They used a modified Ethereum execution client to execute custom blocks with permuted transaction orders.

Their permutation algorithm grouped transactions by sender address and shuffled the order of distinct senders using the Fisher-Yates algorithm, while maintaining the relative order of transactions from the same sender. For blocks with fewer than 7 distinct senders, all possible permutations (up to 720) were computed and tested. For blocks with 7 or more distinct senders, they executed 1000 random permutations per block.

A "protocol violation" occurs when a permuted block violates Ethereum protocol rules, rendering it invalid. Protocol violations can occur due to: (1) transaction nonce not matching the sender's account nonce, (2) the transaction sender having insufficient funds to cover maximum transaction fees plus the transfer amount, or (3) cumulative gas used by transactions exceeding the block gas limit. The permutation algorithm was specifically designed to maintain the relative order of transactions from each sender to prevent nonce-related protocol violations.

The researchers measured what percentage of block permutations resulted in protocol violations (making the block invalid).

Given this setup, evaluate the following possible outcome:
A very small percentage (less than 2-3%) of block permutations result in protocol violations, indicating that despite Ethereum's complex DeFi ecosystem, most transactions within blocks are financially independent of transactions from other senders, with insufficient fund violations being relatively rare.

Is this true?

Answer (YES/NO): NO